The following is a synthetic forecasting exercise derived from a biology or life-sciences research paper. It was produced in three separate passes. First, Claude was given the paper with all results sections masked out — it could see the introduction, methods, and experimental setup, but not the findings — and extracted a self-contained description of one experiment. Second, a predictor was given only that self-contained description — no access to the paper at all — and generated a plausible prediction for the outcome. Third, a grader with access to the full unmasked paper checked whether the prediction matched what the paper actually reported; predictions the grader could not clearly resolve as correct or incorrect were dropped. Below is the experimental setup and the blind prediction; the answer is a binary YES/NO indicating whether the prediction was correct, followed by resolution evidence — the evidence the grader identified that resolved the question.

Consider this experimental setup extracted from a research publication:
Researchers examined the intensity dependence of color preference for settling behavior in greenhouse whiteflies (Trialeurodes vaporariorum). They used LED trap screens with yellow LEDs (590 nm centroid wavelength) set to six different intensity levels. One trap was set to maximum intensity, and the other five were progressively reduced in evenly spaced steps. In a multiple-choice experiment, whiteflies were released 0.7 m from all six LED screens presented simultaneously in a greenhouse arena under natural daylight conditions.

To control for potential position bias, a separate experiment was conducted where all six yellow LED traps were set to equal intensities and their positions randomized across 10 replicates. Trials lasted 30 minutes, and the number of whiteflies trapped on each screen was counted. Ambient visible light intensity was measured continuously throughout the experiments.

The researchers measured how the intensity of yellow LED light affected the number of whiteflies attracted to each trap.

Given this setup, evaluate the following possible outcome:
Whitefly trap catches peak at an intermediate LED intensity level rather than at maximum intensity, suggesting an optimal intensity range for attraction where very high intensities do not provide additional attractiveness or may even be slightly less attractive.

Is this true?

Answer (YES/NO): NO